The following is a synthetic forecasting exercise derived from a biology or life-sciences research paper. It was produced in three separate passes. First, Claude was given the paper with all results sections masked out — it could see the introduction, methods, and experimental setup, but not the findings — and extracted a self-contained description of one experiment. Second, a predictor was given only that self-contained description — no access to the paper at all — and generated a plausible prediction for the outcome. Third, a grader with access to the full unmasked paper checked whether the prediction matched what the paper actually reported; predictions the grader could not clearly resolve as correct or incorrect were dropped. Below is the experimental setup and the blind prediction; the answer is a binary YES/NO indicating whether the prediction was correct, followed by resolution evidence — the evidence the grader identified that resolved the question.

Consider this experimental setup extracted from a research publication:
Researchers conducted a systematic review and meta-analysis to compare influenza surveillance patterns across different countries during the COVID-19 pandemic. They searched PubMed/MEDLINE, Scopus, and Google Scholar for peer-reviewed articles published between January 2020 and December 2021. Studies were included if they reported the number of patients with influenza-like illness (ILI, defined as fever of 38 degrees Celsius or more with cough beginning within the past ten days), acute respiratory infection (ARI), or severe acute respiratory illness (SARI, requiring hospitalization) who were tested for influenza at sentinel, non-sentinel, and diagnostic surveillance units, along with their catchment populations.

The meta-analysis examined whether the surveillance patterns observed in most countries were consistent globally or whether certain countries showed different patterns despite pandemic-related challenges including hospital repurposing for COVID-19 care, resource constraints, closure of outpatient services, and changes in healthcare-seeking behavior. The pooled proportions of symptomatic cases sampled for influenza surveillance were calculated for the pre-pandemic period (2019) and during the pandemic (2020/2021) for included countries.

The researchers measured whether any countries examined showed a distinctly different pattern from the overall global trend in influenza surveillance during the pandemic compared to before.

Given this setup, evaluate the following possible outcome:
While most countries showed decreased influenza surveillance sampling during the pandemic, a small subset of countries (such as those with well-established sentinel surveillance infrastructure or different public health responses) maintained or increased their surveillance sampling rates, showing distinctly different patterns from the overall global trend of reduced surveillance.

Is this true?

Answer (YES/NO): YES